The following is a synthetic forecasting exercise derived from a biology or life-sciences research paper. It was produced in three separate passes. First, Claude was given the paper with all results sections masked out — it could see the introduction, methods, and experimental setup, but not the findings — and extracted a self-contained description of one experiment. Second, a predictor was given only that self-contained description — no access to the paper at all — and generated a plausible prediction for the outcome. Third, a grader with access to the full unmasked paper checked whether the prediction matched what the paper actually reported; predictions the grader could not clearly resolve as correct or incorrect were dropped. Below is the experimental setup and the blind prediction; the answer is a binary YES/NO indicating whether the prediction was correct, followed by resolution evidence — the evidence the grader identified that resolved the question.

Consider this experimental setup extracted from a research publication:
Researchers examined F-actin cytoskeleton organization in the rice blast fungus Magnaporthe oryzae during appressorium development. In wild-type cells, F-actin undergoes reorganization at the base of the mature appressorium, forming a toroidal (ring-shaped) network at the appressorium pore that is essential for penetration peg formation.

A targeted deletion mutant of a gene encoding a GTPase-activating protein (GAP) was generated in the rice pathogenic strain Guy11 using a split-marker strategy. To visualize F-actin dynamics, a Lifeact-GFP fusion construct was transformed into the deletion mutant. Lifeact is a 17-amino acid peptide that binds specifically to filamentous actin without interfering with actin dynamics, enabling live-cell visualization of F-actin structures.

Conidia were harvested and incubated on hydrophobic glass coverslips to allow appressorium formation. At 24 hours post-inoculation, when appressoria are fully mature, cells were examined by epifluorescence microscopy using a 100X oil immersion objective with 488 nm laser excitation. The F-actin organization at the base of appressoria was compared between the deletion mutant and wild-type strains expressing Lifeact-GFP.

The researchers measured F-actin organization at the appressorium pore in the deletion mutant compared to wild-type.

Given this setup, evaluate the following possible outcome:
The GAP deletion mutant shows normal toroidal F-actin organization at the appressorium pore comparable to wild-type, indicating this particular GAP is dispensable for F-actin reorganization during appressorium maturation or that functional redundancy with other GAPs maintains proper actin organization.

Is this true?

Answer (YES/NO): NO